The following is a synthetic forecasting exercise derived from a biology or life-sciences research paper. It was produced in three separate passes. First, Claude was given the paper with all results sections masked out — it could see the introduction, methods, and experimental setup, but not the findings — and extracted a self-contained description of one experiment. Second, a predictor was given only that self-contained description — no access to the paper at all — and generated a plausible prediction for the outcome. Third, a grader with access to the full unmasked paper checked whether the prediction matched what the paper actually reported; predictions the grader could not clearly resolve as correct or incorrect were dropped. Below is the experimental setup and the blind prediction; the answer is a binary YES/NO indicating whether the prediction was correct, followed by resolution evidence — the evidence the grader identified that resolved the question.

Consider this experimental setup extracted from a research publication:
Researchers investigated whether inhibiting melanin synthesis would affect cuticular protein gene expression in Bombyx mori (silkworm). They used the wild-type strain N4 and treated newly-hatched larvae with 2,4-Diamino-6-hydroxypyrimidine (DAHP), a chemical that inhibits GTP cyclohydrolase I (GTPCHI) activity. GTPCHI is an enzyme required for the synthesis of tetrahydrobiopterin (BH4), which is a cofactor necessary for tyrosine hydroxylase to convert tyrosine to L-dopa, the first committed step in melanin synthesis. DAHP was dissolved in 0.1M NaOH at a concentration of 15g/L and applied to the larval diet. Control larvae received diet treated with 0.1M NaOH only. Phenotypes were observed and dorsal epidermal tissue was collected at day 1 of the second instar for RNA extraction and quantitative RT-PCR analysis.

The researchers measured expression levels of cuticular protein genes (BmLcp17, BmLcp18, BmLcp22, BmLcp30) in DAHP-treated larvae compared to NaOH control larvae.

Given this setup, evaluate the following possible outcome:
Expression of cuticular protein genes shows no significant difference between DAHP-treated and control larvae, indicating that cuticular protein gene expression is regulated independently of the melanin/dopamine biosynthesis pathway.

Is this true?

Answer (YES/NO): NO